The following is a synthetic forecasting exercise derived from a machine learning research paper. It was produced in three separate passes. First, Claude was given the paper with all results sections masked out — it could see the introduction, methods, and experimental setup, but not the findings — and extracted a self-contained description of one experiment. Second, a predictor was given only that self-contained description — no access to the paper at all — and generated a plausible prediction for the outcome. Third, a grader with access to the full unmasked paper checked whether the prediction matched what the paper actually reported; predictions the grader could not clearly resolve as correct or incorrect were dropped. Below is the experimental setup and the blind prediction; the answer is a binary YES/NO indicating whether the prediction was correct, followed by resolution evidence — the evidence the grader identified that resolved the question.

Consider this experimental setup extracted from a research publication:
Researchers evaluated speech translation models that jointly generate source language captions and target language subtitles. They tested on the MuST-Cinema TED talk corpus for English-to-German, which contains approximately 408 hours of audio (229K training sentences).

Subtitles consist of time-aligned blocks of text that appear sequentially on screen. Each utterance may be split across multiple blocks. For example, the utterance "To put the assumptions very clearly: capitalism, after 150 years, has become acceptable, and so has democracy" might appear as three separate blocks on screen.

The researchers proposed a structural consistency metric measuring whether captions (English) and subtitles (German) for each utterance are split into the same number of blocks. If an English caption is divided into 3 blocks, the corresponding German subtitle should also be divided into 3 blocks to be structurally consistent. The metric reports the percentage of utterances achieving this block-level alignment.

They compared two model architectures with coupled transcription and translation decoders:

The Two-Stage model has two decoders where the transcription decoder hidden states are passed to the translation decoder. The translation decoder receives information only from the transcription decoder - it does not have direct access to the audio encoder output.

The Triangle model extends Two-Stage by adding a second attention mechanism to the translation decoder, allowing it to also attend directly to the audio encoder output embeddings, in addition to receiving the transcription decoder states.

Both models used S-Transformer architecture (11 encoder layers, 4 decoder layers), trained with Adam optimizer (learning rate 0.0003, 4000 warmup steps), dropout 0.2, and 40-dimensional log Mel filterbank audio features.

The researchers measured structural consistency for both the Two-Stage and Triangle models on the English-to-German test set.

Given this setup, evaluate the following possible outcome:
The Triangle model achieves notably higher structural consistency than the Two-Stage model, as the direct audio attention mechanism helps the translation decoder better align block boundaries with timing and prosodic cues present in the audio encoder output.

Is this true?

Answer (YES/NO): NO